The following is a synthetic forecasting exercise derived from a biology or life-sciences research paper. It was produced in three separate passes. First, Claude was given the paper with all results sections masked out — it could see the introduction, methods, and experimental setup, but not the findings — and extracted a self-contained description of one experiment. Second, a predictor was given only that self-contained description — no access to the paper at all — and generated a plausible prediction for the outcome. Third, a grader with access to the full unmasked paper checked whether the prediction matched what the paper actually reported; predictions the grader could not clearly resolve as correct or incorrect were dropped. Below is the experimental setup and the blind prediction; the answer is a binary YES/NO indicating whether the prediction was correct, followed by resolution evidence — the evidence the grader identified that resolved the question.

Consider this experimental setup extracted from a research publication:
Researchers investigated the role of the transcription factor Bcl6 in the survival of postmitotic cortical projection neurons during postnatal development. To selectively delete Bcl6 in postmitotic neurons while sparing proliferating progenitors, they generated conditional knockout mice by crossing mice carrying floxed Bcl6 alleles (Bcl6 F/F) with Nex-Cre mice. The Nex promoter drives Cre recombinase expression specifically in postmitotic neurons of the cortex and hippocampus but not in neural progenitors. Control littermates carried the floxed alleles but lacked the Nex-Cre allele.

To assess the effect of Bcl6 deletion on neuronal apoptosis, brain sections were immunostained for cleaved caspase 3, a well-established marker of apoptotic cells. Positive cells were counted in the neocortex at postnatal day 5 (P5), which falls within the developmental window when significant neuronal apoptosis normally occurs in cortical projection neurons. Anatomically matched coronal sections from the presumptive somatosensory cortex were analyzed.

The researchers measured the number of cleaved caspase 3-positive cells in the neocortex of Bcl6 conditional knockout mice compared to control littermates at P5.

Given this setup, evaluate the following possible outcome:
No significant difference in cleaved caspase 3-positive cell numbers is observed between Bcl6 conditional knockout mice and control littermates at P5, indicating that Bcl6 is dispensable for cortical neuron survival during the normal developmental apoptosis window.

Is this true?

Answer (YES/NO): NO